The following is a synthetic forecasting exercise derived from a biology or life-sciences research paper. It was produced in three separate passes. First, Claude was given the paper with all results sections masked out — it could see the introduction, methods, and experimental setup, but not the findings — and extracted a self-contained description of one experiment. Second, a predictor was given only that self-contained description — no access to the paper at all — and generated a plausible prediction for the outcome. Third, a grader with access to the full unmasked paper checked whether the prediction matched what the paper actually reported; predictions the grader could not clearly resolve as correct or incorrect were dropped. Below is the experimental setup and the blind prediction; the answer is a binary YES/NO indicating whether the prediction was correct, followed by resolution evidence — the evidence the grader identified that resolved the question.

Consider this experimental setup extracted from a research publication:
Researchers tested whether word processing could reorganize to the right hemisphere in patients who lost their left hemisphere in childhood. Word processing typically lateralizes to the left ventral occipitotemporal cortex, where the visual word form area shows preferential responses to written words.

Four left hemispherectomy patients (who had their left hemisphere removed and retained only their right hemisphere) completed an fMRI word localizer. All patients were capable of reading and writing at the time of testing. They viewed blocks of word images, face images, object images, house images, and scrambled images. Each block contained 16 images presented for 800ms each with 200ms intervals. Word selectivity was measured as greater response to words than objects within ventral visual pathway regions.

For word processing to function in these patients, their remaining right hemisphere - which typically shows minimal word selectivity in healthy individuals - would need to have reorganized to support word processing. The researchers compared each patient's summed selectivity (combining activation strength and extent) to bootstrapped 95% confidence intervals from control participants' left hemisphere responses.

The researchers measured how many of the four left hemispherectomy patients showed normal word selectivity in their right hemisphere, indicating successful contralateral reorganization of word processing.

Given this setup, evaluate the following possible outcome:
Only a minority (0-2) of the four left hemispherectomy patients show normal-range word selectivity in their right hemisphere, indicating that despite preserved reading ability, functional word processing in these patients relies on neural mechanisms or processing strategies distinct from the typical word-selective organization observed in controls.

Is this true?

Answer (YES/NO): NO